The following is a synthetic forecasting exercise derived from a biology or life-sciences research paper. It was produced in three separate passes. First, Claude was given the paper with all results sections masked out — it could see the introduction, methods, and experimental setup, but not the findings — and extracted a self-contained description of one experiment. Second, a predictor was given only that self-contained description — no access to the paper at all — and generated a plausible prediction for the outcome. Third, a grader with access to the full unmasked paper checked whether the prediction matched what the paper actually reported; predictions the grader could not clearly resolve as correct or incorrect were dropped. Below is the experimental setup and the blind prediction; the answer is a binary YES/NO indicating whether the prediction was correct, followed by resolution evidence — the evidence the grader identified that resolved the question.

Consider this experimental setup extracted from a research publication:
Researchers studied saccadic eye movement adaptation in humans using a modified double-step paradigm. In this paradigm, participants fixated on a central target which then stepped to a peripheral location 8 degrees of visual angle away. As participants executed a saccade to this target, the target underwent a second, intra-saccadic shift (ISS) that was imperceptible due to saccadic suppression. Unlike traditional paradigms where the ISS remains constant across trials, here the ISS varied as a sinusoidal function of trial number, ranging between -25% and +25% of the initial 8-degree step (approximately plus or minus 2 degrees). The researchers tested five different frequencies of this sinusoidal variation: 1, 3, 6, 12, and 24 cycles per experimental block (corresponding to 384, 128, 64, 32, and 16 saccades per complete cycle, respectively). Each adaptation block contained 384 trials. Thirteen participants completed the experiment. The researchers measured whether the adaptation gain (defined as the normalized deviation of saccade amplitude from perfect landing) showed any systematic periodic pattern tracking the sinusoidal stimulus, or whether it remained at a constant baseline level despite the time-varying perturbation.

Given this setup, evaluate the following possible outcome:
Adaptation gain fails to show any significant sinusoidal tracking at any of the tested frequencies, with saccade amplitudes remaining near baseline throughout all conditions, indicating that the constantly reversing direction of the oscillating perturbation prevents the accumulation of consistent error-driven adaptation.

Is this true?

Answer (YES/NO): NO